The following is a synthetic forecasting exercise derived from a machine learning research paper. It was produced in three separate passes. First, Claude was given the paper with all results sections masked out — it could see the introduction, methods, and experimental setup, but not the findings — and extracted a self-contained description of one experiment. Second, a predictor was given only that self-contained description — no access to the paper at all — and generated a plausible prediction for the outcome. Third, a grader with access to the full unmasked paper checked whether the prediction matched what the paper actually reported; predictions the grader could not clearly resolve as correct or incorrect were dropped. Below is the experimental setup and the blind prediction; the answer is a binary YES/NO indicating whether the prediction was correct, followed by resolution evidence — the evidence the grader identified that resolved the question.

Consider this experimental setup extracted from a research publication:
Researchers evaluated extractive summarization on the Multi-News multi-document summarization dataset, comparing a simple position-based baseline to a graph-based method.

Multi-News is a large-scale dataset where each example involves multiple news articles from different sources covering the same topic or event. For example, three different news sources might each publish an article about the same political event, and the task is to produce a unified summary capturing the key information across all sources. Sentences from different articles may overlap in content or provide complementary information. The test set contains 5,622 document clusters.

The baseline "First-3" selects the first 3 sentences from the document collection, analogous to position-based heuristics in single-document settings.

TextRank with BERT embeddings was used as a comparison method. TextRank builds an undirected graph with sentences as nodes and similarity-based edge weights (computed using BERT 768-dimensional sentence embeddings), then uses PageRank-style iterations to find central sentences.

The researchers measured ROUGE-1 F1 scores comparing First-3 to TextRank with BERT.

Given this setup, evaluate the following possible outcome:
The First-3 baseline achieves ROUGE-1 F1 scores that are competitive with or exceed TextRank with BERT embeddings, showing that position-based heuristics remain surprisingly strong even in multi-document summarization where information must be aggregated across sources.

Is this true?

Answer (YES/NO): NO